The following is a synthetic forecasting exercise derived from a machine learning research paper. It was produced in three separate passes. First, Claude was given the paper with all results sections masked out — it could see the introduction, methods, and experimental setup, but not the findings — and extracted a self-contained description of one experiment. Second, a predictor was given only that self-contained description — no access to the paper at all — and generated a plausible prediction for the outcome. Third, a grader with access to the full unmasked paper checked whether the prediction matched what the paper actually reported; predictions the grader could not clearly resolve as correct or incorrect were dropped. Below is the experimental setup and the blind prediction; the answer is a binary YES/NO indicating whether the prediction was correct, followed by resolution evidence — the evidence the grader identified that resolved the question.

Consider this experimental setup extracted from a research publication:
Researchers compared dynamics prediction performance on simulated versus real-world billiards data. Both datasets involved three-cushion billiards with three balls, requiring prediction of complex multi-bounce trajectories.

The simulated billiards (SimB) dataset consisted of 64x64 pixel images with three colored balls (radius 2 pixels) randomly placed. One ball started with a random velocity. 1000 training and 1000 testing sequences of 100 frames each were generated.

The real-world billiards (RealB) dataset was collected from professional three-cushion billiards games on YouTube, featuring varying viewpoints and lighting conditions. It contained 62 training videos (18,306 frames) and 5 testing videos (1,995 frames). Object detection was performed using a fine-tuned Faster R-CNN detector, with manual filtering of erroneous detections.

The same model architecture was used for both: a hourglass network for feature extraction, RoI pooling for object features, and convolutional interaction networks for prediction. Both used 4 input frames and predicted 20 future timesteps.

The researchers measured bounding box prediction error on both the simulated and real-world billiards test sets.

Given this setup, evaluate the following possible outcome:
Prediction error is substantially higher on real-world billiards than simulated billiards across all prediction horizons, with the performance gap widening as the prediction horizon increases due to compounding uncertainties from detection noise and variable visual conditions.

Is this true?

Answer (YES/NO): NO